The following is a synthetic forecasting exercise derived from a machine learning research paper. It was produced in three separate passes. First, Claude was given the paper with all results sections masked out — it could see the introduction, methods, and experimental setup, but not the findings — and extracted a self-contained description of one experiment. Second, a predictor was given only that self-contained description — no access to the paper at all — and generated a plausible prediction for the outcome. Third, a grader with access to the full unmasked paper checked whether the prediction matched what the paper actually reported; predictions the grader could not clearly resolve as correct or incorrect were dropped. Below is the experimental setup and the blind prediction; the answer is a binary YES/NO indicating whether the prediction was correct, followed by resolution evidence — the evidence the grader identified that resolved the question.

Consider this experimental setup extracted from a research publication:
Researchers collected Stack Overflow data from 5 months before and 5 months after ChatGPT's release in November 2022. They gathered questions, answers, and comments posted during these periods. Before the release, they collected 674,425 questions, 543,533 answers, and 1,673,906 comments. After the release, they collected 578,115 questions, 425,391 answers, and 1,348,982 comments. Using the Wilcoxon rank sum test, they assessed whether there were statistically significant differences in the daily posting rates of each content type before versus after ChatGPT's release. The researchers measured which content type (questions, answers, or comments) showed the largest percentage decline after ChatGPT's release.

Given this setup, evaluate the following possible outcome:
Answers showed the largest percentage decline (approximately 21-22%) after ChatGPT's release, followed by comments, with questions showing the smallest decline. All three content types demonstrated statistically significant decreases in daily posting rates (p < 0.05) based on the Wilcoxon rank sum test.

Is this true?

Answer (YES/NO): YES